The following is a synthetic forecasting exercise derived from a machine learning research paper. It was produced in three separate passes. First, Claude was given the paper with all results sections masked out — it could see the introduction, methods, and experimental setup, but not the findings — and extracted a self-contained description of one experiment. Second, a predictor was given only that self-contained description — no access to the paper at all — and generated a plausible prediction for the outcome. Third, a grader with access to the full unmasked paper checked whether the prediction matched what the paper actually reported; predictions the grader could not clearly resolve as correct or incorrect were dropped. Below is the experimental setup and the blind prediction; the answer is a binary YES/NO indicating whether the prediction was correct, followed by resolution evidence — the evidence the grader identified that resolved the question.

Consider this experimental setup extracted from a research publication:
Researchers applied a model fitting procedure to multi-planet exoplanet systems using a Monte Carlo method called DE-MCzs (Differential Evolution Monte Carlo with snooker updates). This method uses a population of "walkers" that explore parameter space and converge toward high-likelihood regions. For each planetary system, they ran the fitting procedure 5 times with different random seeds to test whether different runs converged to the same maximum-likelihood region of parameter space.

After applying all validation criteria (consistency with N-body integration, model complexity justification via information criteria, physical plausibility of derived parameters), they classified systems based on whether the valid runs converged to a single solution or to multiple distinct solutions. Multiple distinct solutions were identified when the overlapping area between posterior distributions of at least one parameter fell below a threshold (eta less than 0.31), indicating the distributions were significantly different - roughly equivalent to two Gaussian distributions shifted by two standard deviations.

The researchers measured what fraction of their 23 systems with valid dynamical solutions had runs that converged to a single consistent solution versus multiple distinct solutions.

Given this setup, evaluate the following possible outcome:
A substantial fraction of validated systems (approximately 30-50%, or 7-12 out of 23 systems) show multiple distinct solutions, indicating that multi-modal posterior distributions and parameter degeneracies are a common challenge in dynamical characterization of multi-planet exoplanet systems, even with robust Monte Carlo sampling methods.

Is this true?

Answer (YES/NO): YES